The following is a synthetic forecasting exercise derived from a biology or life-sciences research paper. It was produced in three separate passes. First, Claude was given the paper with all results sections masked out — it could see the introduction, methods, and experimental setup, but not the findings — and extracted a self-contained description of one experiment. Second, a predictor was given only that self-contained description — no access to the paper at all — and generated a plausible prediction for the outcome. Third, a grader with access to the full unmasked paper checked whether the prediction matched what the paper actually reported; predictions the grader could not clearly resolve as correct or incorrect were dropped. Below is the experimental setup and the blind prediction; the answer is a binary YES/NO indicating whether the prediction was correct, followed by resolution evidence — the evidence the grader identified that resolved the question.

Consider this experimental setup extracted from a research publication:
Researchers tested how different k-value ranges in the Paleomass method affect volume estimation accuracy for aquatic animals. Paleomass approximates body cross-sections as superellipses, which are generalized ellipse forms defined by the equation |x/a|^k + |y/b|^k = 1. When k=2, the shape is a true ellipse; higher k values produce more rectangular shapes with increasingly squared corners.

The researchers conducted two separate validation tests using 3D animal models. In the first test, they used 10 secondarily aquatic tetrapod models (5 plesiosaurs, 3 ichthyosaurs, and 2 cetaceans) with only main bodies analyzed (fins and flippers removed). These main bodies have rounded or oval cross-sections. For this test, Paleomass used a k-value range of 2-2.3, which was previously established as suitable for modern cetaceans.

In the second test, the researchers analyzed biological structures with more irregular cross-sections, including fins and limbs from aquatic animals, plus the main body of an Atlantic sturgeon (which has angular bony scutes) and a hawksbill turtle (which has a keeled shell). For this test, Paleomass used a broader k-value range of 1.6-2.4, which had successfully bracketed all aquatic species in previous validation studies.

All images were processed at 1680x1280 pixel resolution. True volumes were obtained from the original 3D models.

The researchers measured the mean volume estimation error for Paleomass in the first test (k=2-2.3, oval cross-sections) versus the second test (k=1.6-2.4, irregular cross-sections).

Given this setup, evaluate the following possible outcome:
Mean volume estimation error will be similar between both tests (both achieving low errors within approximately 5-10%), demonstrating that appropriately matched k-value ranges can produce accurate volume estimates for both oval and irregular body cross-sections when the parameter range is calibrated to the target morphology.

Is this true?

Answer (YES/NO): NO